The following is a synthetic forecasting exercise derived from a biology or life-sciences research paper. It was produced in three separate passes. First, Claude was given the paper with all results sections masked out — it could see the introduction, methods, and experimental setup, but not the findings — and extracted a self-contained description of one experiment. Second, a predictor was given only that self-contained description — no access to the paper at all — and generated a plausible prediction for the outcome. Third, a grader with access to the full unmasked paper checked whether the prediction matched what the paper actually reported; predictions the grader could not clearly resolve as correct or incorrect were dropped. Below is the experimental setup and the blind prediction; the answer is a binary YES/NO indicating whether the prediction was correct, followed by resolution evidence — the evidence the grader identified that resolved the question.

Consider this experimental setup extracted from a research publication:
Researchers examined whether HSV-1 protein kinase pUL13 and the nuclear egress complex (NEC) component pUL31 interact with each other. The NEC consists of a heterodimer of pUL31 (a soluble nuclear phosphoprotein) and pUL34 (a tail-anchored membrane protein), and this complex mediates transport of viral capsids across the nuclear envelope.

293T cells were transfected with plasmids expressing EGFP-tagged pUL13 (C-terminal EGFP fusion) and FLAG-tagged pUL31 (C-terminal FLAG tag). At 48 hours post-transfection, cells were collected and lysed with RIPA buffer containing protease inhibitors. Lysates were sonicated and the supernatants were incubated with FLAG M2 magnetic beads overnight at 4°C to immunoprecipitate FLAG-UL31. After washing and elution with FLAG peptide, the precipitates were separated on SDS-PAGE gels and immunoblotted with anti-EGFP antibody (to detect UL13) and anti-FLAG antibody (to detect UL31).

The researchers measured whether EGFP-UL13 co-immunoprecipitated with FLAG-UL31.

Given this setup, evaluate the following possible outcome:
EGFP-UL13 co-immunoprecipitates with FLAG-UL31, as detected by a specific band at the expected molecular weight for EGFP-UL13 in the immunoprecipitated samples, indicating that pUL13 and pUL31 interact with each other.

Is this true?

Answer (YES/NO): YES